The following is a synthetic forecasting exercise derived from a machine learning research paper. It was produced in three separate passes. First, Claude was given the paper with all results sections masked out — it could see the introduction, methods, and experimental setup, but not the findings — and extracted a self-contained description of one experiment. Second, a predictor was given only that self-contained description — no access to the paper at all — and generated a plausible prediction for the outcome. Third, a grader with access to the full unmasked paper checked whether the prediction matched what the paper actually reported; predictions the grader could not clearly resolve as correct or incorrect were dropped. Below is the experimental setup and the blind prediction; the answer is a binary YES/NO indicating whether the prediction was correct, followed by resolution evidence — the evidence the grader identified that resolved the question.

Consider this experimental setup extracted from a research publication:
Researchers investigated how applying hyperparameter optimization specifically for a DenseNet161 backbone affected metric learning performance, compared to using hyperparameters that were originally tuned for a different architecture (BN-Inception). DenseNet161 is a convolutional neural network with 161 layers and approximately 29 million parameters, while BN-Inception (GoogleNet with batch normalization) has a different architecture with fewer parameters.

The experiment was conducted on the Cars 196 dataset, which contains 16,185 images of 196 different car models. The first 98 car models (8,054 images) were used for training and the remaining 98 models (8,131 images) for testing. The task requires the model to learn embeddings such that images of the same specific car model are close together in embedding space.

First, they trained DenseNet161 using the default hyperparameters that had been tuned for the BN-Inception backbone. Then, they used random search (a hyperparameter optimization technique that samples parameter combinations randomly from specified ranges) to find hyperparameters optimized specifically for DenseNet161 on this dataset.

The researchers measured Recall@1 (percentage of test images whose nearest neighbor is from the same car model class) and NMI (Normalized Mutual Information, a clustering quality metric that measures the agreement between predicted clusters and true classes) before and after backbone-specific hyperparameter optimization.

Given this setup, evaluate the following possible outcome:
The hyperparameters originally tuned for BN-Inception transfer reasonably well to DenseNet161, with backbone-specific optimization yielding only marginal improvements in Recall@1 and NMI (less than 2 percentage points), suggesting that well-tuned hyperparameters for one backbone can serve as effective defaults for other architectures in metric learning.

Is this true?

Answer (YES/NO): NO